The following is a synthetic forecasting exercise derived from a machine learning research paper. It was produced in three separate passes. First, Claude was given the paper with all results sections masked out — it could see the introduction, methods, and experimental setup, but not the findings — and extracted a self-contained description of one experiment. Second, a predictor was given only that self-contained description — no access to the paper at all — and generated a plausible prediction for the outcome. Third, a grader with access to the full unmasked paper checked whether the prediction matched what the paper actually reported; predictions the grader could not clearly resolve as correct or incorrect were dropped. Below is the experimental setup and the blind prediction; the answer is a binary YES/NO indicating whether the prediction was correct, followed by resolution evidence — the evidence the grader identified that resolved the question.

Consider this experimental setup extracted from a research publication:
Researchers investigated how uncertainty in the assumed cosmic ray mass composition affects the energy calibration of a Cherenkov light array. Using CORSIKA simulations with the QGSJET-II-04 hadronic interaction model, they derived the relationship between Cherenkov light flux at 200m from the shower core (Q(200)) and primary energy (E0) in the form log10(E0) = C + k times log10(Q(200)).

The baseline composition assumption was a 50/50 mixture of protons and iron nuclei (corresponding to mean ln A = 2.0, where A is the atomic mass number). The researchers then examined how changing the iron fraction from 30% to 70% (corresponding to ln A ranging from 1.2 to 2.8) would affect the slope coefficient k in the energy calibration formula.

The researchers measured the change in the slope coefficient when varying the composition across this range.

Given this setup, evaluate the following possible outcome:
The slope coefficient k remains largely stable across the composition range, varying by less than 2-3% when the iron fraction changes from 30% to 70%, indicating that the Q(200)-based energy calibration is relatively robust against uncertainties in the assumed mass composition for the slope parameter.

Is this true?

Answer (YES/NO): YES